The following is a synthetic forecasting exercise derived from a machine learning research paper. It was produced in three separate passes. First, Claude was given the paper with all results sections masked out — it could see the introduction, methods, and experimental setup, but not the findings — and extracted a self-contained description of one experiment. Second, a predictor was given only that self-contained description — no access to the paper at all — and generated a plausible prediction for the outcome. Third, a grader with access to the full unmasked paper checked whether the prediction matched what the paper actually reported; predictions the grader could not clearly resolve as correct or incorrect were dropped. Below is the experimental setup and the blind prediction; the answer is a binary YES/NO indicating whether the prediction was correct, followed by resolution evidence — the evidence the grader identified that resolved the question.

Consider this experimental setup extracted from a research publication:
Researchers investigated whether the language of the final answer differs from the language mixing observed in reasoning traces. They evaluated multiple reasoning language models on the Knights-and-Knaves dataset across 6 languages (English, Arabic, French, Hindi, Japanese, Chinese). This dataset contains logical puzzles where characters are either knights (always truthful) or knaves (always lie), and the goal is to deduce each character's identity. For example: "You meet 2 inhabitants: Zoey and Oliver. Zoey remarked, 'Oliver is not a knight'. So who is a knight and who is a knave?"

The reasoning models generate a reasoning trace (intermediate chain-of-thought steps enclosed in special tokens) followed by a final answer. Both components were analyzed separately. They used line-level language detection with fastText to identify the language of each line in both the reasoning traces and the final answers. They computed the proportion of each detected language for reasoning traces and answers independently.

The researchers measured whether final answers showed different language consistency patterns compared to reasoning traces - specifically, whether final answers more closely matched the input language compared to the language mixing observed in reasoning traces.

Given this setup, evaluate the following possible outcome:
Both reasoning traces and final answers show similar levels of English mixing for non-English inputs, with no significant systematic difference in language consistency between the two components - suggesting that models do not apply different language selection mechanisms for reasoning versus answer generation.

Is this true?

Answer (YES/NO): NO